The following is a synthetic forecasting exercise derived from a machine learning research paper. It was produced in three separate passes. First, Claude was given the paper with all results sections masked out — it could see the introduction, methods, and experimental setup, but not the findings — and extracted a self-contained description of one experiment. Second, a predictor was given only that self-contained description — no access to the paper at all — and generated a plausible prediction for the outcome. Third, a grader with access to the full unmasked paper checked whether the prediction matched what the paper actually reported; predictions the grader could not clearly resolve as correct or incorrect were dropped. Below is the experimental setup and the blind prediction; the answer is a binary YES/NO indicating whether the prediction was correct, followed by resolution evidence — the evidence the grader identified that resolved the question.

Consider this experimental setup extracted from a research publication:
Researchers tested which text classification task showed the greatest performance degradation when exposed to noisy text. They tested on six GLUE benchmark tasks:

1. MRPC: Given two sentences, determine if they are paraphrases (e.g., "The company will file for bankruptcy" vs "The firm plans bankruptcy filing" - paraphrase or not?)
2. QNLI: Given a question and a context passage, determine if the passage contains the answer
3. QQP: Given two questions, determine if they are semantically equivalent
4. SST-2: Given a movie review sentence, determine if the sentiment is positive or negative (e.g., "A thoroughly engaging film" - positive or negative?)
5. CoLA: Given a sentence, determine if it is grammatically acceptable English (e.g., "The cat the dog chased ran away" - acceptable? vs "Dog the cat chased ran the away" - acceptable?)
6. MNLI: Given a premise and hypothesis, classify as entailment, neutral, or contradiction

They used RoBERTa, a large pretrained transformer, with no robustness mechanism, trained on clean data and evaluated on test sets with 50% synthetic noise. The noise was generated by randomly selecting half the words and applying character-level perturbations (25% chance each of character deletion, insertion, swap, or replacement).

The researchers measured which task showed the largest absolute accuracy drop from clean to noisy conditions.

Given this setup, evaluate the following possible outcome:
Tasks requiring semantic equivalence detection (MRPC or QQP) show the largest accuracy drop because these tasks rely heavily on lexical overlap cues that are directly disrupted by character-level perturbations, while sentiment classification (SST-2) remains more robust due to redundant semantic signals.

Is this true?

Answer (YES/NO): YES